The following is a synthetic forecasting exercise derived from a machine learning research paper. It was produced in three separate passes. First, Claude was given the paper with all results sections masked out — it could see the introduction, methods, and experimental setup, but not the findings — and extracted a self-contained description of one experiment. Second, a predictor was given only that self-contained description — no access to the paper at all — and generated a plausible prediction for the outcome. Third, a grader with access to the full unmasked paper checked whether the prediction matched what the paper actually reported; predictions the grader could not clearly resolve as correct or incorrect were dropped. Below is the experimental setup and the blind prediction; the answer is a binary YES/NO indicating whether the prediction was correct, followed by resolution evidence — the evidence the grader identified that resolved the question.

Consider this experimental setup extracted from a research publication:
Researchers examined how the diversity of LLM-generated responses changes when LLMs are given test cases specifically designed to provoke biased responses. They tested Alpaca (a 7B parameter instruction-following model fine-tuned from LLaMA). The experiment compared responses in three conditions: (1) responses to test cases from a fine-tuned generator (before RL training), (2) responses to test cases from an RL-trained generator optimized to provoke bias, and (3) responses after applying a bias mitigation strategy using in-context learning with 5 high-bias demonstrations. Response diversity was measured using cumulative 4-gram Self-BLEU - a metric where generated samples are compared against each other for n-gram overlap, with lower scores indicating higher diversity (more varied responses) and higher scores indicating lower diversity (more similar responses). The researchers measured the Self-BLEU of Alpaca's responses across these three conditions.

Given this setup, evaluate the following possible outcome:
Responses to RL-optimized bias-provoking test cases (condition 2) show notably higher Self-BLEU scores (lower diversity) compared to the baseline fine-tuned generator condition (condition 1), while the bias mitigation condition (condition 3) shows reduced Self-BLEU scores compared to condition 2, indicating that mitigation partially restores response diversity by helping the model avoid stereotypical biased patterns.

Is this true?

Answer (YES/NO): NO